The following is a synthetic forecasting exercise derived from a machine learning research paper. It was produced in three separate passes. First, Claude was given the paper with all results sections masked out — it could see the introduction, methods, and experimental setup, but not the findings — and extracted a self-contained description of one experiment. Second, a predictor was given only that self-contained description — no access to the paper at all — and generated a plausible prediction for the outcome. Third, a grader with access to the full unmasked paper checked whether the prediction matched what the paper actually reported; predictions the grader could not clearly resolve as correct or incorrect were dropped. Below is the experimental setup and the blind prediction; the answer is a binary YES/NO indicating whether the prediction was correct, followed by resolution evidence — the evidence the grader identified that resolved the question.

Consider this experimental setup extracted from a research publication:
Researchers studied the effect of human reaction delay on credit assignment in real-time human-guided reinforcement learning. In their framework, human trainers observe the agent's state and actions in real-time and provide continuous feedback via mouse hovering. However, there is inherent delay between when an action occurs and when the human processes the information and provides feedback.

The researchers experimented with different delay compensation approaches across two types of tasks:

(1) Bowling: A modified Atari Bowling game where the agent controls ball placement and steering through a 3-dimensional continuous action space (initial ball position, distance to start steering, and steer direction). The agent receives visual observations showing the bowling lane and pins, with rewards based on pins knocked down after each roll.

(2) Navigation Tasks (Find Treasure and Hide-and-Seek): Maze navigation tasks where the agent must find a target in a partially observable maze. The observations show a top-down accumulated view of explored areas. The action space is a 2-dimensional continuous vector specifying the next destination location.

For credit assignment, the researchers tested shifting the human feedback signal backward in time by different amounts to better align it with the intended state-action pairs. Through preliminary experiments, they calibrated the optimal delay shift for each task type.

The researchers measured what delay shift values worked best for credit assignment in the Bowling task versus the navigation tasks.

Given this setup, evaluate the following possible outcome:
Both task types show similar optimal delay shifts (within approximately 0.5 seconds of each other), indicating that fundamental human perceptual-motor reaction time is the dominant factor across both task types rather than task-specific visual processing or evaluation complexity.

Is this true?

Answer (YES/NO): NO